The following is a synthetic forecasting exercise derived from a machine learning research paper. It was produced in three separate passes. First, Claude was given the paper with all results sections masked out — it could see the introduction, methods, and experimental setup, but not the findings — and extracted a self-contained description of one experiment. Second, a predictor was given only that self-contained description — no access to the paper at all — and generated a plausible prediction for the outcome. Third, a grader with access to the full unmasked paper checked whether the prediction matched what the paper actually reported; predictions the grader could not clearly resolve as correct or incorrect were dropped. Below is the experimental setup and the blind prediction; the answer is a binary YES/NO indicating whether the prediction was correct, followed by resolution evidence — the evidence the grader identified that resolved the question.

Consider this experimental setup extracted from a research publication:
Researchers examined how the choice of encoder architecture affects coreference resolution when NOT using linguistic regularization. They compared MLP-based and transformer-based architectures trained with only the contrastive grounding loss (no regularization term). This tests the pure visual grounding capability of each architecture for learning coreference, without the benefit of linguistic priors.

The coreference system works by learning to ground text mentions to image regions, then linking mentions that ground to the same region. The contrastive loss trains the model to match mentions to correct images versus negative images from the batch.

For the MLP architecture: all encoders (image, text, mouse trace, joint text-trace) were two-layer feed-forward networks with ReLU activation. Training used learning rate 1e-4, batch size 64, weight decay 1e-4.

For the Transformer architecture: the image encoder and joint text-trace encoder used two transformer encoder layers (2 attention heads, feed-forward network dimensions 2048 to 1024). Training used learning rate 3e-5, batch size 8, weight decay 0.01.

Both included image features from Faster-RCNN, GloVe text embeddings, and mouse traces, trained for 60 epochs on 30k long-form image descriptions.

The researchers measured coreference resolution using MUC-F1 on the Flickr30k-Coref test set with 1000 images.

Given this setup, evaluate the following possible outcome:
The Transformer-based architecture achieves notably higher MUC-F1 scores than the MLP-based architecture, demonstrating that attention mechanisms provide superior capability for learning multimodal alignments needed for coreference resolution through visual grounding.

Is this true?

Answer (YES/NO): YES